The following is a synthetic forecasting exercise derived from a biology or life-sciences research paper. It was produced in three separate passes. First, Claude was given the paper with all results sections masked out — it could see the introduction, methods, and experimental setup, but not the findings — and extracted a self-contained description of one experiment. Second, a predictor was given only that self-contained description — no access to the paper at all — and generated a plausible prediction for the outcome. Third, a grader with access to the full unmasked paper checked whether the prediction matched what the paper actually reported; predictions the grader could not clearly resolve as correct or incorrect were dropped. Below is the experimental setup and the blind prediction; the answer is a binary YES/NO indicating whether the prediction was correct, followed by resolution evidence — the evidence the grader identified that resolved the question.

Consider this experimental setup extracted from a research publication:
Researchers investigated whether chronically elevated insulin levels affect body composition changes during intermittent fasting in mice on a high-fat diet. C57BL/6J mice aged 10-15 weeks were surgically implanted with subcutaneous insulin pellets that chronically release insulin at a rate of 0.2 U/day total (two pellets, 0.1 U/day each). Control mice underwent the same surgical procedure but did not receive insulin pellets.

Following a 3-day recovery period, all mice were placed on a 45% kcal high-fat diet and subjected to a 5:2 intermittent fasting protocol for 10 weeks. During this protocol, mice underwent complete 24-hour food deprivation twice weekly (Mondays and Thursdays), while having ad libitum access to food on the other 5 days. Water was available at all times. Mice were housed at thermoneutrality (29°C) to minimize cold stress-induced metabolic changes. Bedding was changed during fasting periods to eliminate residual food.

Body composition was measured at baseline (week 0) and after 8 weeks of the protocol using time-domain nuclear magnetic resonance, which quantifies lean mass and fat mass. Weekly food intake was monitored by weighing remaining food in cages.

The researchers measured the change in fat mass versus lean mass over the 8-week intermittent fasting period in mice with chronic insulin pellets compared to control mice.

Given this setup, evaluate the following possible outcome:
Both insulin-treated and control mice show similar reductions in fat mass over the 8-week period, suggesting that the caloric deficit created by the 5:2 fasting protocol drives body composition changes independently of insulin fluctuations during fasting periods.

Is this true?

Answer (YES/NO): NO